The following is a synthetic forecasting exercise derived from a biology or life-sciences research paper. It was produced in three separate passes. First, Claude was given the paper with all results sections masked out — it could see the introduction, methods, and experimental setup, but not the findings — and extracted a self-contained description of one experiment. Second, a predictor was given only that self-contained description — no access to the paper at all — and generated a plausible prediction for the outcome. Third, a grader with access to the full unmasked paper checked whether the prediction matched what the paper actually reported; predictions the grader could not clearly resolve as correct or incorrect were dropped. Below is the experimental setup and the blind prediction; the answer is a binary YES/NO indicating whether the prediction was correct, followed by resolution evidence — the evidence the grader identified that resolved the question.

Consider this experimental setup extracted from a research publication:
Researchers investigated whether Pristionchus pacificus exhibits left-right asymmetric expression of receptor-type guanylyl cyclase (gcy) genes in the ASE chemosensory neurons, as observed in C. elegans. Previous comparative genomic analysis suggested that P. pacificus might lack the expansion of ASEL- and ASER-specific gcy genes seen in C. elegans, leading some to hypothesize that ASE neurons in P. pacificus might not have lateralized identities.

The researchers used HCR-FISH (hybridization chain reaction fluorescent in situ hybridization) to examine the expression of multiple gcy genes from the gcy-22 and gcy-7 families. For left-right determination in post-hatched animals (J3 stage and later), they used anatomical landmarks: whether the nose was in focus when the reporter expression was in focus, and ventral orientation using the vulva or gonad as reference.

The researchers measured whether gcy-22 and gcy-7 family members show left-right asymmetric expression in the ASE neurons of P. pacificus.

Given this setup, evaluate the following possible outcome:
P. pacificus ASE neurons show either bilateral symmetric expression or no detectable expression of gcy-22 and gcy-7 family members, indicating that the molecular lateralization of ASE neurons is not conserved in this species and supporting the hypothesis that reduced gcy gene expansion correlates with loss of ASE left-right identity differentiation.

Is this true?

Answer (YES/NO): NO